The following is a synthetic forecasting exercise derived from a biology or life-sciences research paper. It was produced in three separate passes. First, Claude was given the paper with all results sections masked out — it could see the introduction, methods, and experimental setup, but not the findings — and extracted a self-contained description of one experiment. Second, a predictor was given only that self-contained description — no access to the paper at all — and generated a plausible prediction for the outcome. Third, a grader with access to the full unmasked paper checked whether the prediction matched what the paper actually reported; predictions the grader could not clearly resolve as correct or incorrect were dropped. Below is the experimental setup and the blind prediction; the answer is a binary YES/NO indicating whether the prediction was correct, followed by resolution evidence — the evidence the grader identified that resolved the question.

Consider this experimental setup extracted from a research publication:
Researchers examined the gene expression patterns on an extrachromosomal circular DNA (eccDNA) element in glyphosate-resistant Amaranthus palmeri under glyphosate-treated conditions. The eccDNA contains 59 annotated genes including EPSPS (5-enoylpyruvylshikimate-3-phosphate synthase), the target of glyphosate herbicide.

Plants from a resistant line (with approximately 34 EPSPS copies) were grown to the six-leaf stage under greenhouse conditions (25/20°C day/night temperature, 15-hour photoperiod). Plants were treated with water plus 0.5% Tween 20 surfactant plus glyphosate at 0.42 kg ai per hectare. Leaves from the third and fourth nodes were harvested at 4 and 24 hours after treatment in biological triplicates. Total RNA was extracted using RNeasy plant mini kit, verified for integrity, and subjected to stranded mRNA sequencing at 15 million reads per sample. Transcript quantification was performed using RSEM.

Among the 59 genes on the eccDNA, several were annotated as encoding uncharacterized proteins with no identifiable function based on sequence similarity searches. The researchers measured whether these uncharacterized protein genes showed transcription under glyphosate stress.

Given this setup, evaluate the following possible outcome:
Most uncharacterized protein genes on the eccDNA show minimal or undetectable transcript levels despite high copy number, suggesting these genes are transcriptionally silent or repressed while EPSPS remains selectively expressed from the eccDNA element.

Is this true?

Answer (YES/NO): NO